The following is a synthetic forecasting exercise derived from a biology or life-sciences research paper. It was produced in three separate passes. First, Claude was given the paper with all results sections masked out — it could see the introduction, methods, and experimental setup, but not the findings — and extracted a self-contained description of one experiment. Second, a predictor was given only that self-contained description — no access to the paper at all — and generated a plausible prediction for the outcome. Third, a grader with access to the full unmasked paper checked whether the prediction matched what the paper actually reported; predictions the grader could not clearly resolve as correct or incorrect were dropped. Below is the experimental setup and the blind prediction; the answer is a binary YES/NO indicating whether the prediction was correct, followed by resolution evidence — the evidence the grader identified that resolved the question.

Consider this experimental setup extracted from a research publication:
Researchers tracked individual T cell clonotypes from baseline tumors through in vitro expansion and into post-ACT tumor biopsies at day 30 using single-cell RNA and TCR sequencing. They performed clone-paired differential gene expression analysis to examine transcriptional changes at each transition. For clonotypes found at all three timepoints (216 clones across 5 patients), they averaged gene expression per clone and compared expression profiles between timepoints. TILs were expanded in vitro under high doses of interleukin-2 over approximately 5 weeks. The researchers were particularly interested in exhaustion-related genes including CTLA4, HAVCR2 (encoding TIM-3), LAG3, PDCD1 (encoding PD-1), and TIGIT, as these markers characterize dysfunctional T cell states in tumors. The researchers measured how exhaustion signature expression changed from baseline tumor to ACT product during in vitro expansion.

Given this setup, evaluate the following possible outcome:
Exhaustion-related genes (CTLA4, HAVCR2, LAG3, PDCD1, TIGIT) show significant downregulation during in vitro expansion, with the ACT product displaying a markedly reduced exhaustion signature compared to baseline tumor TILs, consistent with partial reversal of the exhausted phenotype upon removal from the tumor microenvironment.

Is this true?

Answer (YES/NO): YES